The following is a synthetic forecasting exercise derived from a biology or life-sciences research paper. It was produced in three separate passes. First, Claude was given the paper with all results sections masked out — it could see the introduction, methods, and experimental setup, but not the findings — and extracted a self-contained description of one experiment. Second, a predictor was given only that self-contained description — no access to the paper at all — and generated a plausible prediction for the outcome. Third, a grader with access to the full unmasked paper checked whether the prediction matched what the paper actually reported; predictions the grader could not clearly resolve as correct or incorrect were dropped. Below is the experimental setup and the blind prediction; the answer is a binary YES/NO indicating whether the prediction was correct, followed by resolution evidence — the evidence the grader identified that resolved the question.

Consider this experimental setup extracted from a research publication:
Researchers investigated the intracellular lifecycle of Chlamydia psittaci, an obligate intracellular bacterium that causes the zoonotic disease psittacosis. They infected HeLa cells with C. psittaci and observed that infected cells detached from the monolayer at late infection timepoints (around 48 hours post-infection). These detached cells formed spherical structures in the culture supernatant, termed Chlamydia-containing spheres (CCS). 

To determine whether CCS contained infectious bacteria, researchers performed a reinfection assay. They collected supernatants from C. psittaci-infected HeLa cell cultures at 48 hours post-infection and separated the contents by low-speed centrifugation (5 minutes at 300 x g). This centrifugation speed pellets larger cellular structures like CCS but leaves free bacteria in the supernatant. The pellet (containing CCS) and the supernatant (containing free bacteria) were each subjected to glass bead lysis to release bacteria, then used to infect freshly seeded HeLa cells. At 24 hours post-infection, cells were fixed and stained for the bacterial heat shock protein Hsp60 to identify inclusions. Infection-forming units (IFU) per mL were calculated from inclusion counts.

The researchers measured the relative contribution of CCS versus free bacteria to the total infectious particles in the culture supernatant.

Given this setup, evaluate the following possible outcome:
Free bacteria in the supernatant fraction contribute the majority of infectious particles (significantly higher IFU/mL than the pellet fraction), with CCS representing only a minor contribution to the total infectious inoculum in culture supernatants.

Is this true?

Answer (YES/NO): NO